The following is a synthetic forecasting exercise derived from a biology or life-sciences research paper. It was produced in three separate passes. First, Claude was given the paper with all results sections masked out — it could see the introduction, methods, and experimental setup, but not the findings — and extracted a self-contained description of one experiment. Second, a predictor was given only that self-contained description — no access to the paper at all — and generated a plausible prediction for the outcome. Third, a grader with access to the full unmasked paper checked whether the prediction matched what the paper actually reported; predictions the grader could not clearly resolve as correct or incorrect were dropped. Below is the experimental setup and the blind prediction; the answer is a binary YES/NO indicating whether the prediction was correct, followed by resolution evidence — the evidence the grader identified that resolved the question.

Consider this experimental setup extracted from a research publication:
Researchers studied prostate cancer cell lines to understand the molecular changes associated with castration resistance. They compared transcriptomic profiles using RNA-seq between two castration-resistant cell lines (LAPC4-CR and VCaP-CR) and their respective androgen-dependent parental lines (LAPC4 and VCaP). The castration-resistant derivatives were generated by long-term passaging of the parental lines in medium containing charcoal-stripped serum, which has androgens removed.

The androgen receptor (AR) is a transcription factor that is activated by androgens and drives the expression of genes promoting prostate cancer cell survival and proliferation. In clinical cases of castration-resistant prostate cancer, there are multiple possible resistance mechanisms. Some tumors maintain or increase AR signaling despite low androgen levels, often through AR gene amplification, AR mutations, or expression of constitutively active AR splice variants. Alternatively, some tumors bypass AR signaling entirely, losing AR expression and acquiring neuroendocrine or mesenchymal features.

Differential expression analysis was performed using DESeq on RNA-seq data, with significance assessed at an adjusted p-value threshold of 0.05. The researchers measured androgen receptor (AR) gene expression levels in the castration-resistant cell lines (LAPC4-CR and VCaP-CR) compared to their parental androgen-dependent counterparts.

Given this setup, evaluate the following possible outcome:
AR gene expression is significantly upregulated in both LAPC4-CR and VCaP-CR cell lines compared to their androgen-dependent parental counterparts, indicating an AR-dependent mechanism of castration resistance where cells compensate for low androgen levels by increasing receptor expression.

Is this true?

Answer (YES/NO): NO